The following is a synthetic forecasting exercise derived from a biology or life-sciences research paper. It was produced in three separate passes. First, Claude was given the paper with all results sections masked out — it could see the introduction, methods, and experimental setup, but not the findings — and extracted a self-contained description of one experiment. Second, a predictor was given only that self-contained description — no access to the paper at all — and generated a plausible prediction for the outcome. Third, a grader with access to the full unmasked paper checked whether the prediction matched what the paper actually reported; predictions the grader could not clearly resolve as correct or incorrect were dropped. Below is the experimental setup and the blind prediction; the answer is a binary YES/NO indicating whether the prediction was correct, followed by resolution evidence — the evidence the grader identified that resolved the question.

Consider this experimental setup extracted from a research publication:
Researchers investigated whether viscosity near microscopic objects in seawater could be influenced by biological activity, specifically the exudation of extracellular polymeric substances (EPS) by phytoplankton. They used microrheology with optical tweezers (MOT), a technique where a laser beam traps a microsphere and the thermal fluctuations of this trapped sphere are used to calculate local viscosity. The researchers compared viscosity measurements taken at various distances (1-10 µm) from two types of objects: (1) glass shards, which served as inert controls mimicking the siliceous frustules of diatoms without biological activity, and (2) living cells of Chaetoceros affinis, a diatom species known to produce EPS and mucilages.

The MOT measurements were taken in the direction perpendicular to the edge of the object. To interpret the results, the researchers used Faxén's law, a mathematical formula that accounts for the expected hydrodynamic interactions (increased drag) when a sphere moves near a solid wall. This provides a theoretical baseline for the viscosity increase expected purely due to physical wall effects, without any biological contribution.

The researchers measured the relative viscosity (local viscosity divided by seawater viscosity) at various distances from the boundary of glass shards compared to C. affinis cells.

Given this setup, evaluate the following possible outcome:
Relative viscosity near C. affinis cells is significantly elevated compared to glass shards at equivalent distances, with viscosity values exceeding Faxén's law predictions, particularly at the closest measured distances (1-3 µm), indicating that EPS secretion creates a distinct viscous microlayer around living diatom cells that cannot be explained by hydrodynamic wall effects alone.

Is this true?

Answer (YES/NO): YES